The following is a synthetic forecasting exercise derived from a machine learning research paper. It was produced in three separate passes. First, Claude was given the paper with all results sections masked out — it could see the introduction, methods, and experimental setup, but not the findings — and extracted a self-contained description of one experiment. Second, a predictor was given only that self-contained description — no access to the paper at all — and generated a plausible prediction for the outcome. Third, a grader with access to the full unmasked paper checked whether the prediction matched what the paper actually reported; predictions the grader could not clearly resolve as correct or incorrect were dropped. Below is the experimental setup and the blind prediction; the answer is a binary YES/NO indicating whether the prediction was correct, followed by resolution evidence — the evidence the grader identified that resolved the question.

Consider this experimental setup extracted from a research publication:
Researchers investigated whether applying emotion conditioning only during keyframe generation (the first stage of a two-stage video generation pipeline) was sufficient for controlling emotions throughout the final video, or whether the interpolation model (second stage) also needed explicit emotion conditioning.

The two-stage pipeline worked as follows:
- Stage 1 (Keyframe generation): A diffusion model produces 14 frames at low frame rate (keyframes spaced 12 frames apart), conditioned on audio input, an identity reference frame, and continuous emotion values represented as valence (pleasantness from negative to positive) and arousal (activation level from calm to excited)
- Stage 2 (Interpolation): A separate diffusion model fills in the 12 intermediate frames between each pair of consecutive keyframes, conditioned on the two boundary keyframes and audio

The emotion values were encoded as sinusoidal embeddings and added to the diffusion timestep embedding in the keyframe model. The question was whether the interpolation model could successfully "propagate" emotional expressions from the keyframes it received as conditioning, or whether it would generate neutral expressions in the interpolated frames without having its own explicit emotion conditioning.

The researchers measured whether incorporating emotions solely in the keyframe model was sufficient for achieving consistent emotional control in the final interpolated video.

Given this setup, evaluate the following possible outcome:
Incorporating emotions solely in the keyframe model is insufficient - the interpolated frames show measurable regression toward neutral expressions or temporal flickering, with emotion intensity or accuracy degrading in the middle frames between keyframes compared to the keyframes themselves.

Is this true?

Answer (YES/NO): NO